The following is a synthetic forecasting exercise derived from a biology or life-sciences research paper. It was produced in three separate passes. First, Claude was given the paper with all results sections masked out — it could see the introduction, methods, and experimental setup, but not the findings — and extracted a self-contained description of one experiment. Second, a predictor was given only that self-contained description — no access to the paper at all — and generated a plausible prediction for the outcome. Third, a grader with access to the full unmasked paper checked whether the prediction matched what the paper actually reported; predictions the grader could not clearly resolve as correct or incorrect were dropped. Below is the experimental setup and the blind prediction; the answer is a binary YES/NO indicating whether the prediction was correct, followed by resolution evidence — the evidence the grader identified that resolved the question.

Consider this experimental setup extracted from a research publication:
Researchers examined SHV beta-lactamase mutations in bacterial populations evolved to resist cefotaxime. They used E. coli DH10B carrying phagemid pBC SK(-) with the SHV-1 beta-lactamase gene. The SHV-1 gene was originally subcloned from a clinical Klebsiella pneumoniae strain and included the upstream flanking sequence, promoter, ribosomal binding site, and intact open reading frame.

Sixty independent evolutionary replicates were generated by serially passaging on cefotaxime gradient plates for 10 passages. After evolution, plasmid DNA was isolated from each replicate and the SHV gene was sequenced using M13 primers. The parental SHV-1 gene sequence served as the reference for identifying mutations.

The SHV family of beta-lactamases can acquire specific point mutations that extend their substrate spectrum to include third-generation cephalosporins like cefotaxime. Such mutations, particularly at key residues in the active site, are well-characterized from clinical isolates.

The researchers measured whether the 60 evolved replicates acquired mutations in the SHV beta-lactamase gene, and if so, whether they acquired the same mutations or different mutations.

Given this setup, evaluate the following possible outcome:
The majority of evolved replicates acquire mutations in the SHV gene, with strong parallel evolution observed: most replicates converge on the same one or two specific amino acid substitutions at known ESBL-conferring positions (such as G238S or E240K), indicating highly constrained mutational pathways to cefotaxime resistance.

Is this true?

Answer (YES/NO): NO